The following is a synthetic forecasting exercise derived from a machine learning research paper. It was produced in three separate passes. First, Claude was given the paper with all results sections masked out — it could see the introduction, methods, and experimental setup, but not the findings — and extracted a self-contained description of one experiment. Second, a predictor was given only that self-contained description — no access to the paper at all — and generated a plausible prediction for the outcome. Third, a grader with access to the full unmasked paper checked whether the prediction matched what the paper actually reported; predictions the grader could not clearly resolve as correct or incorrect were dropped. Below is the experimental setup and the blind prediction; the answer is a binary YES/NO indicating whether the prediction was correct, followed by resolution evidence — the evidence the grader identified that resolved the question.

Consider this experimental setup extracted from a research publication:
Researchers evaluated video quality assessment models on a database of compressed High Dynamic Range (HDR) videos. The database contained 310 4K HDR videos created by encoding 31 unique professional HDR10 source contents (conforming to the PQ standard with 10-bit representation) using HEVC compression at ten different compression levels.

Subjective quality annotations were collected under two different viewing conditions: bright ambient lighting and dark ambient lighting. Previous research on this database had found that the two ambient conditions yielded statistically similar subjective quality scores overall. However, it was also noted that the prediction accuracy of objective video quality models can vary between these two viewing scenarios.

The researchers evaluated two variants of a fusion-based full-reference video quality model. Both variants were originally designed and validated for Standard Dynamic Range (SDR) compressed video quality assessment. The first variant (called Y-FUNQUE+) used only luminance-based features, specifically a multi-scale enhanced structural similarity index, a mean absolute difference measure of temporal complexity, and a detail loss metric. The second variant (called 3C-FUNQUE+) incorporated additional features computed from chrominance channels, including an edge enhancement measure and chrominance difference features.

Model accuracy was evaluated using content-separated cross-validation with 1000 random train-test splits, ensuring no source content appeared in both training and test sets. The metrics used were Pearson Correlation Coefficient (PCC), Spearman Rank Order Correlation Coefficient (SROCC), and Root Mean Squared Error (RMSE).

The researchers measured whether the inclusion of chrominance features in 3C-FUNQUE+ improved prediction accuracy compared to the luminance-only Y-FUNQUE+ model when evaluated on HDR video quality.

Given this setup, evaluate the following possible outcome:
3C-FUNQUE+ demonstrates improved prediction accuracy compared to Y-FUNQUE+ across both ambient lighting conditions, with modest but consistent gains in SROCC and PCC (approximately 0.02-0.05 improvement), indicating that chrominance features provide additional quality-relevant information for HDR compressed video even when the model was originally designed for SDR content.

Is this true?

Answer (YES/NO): YES